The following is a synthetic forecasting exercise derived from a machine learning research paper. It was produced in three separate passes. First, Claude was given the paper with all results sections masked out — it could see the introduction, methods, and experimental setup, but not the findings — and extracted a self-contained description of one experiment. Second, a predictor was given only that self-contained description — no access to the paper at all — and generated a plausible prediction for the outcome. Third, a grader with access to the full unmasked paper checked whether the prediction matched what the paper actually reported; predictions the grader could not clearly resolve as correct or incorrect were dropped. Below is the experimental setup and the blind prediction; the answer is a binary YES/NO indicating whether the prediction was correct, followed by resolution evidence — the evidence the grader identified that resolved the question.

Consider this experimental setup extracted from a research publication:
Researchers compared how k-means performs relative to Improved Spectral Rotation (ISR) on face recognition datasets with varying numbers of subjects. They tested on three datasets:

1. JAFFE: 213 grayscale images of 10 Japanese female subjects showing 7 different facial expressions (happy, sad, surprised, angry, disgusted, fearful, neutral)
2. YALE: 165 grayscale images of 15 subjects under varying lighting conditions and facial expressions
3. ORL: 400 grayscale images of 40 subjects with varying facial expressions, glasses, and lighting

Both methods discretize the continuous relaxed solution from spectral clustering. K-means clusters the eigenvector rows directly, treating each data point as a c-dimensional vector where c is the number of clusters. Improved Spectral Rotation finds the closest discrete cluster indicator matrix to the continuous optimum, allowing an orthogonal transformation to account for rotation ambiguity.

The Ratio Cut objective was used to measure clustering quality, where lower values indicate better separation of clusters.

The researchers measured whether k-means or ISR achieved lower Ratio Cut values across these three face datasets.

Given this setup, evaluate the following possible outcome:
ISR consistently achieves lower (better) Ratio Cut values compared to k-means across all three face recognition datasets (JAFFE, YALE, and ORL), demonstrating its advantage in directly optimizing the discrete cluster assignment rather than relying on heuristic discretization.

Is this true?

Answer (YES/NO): NO